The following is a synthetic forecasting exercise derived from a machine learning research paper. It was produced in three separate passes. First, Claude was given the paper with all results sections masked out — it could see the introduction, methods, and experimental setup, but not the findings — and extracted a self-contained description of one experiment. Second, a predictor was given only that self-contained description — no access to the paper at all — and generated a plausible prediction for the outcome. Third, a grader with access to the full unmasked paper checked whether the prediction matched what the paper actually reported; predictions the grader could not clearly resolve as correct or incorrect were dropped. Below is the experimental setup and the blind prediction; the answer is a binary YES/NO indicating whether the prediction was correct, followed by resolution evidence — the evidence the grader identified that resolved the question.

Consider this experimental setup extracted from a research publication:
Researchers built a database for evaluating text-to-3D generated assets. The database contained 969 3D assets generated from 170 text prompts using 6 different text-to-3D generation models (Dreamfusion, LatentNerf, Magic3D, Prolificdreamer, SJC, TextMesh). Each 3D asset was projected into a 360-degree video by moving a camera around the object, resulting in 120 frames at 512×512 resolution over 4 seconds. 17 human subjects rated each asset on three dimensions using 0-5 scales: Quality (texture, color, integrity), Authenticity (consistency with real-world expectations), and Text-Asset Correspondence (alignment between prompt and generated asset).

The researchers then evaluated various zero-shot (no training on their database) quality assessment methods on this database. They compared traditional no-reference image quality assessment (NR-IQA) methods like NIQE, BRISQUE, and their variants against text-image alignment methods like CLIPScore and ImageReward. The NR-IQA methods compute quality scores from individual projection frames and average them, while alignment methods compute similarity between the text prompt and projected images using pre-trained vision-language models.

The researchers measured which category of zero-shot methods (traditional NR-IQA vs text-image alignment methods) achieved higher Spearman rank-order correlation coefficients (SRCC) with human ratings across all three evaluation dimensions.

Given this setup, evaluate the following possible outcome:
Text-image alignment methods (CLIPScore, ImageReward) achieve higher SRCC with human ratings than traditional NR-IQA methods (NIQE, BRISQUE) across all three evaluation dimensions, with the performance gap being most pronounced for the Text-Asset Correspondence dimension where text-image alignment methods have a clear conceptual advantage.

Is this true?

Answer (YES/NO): YES